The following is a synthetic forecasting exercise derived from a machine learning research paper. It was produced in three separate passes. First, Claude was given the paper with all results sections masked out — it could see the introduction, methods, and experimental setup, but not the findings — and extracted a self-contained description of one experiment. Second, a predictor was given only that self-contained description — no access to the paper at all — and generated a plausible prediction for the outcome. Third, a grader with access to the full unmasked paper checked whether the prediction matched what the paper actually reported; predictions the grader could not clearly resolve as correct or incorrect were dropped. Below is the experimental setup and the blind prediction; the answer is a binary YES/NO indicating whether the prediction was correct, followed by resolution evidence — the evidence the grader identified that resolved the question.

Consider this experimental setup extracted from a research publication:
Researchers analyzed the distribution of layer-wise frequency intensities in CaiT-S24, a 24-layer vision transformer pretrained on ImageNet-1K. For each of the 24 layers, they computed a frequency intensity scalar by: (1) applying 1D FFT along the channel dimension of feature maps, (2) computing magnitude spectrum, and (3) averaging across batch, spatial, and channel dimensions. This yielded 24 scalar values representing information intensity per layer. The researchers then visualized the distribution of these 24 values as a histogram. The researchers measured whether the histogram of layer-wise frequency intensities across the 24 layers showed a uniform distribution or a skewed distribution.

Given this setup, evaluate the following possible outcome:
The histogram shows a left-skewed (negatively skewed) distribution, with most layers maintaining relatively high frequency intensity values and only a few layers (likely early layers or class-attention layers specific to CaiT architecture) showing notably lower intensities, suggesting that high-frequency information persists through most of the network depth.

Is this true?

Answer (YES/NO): NO